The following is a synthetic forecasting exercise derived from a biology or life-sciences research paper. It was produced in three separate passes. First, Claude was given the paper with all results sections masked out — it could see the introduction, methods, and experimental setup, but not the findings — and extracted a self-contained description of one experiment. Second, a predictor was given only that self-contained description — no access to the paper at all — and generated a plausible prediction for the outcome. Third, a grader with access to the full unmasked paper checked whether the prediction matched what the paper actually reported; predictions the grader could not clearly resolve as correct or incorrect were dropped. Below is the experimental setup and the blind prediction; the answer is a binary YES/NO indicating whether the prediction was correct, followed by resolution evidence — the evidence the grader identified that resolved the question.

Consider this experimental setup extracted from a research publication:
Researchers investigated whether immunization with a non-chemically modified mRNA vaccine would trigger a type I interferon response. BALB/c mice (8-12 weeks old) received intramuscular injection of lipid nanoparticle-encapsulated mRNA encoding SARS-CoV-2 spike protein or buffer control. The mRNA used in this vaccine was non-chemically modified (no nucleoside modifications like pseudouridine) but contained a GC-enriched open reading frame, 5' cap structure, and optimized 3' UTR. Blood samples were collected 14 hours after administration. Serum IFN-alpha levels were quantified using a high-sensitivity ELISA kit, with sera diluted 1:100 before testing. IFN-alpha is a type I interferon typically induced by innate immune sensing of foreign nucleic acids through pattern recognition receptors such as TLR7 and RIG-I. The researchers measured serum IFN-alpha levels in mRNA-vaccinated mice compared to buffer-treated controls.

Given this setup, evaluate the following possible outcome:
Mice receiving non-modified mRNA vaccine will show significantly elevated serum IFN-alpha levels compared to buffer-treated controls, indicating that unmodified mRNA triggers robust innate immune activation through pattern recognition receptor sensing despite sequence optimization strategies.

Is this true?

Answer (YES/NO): NO